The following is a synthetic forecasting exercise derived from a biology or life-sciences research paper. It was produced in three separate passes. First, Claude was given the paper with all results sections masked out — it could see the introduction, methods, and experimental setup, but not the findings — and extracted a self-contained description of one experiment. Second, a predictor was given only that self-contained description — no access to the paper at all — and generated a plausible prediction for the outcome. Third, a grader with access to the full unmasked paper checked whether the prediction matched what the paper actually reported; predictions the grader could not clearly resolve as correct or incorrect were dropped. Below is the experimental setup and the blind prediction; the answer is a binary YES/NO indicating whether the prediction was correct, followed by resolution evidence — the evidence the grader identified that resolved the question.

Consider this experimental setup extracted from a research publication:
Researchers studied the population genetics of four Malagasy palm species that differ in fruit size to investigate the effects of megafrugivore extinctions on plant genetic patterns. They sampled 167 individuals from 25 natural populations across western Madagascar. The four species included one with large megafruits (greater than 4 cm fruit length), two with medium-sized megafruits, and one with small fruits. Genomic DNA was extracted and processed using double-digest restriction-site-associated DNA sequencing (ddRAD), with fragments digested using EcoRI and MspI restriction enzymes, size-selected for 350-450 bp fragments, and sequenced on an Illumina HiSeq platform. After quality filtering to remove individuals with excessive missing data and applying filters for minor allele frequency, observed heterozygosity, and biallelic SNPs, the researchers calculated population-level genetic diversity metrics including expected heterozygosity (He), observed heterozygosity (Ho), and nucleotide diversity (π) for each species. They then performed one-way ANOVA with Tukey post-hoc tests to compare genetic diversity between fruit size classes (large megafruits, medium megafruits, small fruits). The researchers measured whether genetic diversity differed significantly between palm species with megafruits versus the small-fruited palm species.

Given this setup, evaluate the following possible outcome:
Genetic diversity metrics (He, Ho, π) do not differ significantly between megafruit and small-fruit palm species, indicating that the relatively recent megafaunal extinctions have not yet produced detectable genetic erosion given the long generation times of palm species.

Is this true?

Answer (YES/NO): NO